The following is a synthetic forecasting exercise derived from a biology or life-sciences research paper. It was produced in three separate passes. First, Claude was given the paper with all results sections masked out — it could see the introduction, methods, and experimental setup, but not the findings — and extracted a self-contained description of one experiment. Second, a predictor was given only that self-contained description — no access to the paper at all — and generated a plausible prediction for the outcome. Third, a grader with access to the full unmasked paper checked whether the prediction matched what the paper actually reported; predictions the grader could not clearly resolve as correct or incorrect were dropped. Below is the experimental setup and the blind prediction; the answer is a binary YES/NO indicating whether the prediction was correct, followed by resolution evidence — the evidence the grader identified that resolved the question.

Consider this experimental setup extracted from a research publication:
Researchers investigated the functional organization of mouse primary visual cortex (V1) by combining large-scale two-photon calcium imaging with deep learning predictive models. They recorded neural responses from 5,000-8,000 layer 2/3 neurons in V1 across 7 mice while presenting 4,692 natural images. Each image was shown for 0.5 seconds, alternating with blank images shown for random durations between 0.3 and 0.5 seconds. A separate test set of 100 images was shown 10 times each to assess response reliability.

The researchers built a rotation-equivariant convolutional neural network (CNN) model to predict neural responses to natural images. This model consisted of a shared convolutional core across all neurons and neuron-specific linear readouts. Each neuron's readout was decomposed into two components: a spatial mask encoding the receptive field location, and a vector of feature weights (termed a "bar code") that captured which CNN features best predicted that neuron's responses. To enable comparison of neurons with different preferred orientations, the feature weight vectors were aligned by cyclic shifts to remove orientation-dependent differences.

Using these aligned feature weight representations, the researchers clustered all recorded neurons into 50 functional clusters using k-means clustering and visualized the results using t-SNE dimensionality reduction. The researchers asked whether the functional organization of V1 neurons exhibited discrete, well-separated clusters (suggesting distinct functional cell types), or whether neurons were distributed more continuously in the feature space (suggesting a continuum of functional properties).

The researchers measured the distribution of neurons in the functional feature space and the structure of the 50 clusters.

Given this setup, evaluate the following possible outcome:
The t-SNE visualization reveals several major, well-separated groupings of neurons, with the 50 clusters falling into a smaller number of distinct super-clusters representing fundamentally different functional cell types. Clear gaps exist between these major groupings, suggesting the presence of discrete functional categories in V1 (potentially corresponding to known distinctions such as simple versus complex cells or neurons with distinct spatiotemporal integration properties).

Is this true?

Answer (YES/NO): NO